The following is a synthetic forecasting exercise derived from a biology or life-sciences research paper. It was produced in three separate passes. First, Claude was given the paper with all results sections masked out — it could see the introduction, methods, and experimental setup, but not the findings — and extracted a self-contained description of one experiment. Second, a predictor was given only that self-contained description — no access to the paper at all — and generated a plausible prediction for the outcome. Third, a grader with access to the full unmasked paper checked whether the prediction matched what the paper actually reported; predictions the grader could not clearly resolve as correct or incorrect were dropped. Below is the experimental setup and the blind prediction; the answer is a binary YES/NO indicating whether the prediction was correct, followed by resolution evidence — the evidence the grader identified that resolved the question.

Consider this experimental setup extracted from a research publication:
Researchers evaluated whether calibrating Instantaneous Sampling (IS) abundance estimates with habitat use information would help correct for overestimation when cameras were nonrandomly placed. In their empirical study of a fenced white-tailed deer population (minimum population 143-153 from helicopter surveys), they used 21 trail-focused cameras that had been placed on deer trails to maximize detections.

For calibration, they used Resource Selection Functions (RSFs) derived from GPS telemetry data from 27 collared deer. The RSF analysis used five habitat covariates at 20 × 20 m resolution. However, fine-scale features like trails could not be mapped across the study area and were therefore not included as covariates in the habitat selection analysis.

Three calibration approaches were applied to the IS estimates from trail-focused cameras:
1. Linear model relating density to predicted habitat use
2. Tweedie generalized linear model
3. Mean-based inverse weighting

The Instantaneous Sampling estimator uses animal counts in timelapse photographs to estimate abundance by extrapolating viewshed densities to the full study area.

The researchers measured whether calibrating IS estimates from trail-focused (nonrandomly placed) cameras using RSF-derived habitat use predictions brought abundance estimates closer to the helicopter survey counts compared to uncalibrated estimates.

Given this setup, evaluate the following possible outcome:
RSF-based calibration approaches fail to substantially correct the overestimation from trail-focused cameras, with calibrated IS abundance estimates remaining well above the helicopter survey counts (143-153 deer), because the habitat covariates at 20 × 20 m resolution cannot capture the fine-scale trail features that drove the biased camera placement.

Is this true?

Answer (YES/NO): YES